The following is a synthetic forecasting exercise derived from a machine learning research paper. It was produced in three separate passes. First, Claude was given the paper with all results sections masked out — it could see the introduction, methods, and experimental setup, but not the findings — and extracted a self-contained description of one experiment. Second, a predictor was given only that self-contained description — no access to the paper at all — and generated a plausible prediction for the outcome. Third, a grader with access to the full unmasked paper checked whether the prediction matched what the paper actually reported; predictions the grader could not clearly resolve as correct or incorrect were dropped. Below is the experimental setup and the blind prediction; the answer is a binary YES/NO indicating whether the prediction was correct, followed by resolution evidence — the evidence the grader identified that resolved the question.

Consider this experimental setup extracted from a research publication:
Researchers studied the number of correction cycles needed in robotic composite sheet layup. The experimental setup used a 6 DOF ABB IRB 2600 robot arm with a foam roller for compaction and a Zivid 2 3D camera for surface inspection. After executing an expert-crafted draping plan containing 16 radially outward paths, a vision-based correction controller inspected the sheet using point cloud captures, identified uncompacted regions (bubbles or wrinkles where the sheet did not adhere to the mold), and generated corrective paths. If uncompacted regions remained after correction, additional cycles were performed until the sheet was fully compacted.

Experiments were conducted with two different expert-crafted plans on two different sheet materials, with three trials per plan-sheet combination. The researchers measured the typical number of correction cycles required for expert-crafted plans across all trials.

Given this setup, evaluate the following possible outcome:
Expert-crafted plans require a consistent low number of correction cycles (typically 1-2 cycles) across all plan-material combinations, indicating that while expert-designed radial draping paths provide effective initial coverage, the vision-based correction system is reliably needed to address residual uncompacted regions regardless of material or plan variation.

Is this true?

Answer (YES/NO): NO